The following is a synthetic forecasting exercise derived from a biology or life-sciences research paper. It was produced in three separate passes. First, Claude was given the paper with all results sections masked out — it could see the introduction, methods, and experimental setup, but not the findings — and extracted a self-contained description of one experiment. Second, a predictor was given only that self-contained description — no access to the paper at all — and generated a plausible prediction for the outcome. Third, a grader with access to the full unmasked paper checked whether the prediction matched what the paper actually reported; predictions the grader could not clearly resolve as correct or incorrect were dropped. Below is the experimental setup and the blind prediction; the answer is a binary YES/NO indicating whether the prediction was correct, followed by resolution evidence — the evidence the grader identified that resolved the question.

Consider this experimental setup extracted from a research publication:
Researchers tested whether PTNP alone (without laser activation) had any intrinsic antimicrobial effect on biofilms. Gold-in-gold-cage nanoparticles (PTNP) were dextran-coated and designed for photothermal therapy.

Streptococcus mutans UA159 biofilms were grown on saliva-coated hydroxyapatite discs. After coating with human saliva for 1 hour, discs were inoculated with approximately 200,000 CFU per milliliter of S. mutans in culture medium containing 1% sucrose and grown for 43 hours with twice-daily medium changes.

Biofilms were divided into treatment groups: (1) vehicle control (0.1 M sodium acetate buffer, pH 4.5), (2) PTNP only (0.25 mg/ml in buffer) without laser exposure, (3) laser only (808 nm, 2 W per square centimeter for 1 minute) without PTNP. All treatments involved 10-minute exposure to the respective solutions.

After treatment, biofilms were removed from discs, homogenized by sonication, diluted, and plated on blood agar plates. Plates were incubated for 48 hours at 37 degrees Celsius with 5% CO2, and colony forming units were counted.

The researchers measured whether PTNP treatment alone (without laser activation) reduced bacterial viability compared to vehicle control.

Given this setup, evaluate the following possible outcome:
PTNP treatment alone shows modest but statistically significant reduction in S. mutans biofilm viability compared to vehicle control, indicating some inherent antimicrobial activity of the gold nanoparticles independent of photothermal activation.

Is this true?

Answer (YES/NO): NO